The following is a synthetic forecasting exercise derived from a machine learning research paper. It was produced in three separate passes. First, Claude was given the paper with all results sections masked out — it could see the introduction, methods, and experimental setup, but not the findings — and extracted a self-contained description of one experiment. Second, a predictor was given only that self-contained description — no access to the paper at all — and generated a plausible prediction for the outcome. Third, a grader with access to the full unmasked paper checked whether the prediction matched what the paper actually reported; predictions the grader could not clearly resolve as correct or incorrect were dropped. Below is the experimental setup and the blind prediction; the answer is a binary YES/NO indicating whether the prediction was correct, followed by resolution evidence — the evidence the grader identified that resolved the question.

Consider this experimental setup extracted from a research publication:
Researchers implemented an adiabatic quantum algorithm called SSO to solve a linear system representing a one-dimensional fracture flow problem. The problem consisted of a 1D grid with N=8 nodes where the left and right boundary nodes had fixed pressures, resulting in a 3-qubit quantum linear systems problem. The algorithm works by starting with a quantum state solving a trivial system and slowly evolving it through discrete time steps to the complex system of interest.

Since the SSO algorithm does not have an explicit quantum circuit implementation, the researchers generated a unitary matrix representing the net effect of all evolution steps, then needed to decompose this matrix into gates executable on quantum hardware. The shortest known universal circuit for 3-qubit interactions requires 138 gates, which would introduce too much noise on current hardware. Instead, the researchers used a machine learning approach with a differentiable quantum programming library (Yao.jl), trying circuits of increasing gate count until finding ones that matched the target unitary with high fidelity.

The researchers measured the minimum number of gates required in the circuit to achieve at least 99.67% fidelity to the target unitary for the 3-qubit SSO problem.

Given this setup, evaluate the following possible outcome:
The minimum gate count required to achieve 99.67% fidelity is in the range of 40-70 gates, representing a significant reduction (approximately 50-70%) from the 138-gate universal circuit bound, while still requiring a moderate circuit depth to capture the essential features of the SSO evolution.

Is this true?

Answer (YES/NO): YES